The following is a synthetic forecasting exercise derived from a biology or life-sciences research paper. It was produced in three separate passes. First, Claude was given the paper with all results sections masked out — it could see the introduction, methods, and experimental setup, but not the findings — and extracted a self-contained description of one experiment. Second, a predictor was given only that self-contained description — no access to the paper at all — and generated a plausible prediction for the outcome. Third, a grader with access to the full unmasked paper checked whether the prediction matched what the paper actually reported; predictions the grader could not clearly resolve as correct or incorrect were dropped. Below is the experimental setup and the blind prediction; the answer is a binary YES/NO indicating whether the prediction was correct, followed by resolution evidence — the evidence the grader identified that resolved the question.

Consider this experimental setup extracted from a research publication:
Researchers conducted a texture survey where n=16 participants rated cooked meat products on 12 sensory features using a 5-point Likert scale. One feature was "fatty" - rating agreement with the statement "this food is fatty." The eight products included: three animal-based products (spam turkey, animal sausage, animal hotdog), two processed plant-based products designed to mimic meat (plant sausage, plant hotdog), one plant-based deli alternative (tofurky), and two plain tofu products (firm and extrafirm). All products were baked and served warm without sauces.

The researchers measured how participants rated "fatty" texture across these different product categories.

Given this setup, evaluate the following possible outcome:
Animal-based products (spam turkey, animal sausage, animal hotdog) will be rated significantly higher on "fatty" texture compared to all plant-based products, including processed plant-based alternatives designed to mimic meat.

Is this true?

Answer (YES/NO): NO